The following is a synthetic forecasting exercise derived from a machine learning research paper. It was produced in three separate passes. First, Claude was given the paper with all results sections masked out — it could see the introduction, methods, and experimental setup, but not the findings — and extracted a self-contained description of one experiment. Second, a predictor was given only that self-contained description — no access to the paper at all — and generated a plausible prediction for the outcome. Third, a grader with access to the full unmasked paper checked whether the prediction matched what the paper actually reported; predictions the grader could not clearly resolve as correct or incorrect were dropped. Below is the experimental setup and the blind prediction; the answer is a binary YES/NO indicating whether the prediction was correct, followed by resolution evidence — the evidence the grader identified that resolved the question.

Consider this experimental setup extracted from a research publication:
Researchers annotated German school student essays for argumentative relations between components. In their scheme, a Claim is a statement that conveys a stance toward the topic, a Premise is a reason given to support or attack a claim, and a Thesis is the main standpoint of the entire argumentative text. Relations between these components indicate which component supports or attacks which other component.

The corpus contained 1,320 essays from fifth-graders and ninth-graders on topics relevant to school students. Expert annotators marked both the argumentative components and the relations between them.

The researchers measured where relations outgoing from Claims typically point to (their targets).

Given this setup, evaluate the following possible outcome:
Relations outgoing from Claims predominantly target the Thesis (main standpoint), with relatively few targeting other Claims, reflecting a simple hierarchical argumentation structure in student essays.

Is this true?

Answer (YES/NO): YES